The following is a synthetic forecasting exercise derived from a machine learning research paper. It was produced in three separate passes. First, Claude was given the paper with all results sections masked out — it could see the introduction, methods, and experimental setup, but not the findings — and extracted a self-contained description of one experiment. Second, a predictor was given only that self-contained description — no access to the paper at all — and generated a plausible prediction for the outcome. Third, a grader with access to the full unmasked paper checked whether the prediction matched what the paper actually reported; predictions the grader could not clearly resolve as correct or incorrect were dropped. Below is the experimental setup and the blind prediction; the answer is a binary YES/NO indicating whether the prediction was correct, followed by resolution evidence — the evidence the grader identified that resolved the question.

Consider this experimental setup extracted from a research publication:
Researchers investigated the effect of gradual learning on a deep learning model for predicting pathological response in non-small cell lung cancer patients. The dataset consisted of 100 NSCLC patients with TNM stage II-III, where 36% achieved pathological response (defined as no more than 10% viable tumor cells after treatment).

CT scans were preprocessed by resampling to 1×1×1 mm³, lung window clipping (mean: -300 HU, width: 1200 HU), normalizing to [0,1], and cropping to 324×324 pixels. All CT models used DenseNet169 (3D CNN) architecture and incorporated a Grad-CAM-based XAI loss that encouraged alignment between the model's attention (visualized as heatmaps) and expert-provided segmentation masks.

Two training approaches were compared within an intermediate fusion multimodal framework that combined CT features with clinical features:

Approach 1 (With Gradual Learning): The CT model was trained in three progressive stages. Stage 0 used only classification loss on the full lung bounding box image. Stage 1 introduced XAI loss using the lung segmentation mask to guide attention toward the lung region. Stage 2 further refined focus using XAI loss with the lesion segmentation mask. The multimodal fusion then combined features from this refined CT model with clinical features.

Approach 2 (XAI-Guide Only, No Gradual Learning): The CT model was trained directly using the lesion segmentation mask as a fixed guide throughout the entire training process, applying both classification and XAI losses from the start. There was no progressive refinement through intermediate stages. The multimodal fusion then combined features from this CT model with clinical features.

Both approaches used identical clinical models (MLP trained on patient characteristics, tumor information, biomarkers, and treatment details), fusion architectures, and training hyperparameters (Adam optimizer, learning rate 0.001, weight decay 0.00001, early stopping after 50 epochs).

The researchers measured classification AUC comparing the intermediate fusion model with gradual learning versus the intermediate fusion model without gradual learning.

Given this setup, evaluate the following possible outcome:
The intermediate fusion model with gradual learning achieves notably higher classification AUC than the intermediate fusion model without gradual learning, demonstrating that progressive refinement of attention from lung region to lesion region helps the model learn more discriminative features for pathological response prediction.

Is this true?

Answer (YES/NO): NO